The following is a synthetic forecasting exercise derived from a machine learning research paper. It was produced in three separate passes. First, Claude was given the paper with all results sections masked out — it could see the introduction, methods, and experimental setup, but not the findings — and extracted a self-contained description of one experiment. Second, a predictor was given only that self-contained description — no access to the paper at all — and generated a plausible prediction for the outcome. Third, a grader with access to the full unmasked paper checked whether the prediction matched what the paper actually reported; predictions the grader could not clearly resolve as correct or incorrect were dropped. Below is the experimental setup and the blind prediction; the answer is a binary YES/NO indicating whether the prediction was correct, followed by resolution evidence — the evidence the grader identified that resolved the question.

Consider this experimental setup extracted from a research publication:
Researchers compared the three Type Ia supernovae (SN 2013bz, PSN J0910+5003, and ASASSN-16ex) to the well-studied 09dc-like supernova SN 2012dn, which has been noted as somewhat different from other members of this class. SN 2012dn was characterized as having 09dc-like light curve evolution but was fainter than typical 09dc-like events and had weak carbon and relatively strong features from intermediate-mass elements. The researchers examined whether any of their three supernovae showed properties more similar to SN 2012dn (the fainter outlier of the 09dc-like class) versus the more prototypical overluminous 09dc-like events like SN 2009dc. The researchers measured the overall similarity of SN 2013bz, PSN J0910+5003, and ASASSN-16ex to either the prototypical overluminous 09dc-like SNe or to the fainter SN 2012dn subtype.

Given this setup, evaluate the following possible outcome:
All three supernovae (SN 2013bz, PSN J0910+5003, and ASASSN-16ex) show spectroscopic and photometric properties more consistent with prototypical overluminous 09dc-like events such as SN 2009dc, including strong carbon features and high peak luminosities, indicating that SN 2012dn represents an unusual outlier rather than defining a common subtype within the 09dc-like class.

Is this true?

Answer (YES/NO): NO